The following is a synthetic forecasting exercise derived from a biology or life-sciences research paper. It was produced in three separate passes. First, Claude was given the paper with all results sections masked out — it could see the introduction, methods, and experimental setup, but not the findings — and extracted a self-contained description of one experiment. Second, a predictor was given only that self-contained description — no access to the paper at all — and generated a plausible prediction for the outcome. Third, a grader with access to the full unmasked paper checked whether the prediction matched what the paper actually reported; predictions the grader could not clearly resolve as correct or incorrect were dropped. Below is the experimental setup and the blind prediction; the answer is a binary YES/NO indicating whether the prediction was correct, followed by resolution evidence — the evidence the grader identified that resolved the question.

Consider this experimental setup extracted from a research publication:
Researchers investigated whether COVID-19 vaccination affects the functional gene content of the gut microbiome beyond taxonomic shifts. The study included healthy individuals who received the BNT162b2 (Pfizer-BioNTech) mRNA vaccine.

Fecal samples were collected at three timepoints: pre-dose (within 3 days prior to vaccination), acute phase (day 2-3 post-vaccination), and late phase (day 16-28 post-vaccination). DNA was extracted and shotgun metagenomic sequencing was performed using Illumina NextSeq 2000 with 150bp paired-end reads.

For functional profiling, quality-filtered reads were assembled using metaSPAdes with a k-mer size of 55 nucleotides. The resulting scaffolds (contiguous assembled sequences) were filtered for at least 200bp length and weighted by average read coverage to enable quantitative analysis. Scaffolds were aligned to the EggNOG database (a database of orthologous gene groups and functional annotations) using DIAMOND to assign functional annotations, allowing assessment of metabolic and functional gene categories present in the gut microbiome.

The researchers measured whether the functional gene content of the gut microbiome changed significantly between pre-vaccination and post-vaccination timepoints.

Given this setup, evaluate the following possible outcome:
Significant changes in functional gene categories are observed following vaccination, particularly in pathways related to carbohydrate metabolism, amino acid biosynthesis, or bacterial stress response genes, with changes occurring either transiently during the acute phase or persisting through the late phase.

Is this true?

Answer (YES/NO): NO